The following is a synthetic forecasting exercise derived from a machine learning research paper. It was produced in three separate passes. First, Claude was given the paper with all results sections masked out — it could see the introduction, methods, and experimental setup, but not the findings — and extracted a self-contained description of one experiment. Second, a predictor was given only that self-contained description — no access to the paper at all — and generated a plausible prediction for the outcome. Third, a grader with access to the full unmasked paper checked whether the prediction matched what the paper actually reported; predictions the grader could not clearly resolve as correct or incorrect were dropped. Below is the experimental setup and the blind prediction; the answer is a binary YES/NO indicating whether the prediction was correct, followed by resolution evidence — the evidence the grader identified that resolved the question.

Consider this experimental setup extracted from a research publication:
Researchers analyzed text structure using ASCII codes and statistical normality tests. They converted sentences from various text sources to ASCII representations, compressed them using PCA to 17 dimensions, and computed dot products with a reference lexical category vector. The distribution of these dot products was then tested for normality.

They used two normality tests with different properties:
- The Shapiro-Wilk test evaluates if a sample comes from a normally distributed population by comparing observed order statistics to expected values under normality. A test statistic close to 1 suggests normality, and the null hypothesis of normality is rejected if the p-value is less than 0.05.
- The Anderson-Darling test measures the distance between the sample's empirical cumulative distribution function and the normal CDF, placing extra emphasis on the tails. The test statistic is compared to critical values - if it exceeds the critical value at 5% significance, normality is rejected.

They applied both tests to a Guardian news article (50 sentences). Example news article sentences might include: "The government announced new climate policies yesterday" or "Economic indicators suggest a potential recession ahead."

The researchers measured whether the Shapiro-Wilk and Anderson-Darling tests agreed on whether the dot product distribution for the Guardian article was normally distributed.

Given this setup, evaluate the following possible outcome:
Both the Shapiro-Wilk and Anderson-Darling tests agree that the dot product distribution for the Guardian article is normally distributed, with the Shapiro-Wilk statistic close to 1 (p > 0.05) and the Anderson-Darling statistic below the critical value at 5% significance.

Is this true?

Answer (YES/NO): NO